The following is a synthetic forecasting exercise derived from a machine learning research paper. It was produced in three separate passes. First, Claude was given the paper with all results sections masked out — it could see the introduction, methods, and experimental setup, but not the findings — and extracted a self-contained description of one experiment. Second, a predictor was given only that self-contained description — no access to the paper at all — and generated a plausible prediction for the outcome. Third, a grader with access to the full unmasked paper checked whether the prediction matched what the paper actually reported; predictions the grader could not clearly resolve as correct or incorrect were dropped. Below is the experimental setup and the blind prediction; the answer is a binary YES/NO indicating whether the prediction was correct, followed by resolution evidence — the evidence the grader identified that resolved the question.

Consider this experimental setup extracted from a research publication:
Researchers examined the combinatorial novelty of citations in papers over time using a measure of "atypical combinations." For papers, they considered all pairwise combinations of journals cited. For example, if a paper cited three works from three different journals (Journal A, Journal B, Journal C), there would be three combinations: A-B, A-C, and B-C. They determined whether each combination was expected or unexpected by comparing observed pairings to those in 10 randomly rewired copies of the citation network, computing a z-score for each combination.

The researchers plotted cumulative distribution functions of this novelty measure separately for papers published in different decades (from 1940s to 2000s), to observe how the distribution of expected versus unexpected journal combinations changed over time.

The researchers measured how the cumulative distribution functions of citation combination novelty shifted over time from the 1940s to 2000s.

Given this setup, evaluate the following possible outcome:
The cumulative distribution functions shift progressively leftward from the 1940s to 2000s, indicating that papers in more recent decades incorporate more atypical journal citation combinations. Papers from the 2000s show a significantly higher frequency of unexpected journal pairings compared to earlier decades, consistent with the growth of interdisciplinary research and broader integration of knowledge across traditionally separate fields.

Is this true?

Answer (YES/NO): NO